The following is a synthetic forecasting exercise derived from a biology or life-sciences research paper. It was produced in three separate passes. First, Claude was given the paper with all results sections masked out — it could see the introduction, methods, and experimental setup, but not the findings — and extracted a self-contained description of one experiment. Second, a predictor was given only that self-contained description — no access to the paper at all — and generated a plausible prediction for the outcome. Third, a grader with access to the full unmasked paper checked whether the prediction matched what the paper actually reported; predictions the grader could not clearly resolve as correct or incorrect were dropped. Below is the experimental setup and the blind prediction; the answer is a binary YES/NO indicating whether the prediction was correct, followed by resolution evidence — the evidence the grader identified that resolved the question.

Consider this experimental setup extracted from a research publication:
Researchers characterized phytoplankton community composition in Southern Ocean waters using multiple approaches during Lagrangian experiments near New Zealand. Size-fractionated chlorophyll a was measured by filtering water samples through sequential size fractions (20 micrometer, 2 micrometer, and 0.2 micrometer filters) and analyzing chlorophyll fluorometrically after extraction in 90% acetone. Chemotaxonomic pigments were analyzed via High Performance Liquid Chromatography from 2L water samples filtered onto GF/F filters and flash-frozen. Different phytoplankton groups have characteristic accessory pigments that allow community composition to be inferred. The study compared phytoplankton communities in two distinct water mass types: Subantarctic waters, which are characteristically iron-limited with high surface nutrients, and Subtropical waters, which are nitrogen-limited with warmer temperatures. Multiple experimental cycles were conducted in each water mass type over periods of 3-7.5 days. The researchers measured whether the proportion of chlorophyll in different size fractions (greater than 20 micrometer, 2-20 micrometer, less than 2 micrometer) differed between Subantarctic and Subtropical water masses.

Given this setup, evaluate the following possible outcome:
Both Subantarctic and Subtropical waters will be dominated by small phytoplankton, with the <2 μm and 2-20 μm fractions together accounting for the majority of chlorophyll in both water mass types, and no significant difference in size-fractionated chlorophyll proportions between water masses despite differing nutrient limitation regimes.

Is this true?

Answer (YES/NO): NO